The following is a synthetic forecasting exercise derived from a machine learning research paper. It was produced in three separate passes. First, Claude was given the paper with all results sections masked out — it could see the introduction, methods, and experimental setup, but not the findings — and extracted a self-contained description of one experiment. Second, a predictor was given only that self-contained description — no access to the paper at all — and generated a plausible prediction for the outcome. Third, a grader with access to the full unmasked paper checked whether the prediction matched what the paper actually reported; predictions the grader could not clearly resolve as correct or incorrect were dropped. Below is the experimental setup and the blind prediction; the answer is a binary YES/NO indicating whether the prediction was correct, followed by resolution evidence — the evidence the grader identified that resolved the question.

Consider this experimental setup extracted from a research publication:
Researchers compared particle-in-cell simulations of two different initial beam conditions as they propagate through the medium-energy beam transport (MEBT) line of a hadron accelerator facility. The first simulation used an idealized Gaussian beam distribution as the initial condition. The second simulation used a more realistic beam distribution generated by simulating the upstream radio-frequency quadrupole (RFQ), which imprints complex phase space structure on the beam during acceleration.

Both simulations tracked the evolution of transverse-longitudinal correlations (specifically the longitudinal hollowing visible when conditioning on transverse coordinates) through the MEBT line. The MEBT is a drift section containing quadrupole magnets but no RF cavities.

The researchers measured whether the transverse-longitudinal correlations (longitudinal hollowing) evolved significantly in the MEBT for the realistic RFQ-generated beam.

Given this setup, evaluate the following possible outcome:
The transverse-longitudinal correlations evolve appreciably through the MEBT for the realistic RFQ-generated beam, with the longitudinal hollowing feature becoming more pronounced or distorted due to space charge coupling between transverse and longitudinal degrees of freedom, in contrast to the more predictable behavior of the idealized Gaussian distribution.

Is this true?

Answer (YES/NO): NO